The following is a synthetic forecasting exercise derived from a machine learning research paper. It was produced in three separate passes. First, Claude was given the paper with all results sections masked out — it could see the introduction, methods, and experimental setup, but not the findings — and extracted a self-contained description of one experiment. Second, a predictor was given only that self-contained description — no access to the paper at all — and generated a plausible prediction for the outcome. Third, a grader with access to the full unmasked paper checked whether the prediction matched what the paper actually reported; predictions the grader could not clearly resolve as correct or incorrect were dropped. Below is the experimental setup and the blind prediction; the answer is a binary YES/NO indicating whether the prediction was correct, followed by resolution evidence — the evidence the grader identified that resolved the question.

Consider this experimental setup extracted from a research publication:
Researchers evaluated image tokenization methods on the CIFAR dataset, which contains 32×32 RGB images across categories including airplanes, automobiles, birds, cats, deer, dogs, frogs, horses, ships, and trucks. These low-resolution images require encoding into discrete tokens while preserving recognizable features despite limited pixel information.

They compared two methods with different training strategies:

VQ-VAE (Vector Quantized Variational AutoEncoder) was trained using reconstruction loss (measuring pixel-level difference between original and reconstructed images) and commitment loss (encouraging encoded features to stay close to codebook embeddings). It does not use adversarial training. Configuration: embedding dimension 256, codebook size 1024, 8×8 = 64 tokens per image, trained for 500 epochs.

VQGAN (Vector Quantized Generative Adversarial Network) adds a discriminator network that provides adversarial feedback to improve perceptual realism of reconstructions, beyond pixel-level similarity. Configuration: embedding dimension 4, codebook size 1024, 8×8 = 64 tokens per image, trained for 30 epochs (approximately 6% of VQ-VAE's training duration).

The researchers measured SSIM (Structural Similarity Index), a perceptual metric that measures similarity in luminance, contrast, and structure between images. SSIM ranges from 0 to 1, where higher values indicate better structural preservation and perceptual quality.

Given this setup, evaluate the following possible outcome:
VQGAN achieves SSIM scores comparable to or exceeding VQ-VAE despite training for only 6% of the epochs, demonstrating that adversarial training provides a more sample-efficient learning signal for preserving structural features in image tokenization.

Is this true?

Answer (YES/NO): NO